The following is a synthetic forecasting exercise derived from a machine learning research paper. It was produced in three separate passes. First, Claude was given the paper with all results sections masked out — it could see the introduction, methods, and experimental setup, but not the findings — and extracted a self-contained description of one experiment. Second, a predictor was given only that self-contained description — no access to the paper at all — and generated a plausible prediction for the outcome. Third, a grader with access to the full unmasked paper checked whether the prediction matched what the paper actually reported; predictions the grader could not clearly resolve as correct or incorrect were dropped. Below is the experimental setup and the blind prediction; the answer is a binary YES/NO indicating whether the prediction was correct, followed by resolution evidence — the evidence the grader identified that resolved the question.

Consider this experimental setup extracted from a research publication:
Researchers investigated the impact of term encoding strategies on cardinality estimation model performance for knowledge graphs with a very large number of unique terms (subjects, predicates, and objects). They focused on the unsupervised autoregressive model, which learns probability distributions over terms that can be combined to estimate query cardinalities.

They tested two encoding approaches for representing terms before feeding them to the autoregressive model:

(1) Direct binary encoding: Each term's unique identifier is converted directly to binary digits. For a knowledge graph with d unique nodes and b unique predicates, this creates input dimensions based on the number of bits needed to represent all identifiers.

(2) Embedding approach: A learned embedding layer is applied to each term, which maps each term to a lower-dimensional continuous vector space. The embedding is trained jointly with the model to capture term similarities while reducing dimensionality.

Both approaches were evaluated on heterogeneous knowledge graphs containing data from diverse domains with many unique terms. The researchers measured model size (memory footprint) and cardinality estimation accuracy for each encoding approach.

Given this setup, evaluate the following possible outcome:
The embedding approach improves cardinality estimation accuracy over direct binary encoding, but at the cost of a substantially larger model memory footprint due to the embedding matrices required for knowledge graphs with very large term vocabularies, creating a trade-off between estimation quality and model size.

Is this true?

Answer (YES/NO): NO